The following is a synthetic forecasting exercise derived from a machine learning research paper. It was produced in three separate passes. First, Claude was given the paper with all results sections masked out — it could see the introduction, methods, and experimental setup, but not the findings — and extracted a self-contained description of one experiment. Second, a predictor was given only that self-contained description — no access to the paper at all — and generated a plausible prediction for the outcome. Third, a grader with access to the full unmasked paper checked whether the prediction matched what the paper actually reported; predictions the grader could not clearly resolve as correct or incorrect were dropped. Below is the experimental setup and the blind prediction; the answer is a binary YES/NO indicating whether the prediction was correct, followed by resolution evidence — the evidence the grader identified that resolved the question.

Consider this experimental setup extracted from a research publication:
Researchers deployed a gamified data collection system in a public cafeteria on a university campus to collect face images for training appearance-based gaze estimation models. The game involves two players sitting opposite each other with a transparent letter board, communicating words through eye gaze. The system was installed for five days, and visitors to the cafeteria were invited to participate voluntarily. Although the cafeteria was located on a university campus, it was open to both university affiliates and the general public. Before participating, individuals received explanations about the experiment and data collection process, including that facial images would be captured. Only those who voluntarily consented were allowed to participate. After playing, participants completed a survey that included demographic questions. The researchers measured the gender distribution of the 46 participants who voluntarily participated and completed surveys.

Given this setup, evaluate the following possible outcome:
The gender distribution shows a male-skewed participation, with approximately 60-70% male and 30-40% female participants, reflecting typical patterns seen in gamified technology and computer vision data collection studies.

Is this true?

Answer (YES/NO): NO